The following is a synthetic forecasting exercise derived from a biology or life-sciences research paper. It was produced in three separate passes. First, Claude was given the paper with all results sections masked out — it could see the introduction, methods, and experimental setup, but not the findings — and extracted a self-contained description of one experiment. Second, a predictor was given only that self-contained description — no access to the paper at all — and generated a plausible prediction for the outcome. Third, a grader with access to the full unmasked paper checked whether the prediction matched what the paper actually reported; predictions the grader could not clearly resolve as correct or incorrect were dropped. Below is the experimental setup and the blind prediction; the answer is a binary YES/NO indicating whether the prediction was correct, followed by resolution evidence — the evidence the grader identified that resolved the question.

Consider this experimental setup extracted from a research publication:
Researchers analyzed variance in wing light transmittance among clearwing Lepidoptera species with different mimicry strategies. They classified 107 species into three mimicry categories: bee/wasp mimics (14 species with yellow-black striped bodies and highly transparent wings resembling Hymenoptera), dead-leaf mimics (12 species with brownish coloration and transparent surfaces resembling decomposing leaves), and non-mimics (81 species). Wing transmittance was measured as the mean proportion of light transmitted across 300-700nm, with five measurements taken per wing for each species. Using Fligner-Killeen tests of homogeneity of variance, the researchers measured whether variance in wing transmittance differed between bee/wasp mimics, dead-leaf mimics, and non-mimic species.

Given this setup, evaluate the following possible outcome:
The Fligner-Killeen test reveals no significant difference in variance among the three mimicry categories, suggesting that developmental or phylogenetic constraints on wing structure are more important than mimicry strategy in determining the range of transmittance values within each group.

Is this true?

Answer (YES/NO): NO